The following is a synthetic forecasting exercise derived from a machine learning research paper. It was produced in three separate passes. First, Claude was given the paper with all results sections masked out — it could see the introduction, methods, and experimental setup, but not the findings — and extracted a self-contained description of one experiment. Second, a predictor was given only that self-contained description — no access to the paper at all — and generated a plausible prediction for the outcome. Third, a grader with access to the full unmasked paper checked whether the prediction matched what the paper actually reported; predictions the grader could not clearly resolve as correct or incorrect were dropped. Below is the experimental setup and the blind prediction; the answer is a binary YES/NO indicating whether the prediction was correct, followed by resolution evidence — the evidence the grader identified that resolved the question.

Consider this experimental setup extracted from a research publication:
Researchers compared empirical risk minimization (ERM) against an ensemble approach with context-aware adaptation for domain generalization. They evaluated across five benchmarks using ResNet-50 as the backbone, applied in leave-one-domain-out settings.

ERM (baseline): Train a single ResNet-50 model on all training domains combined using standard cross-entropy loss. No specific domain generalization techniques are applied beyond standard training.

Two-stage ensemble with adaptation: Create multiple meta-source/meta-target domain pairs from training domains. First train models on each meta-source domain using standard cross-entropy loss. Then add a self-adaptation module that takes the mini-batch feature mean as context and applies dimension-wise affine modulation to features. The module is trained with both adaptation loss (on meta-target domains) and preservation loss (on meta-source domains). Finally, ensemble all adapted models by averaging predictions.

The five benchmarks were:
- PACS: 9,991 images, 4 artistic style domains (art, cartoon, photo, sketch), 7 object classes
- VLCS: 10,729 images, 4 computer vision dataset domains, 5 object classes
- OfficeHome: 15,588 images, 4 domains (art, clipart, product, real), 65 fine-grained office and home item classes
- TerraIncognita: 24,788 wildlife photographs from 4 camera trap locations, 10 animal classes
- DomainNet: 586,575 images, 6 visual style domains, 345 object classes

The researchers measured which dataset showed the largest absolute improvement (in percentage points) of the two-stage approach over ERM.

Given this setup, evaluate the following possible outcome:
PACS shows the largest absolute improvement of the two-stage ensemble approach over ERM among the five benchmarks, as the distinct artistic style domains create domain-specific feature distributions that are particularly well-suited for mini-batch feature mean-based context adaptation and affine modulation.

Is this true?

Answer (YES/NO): NO